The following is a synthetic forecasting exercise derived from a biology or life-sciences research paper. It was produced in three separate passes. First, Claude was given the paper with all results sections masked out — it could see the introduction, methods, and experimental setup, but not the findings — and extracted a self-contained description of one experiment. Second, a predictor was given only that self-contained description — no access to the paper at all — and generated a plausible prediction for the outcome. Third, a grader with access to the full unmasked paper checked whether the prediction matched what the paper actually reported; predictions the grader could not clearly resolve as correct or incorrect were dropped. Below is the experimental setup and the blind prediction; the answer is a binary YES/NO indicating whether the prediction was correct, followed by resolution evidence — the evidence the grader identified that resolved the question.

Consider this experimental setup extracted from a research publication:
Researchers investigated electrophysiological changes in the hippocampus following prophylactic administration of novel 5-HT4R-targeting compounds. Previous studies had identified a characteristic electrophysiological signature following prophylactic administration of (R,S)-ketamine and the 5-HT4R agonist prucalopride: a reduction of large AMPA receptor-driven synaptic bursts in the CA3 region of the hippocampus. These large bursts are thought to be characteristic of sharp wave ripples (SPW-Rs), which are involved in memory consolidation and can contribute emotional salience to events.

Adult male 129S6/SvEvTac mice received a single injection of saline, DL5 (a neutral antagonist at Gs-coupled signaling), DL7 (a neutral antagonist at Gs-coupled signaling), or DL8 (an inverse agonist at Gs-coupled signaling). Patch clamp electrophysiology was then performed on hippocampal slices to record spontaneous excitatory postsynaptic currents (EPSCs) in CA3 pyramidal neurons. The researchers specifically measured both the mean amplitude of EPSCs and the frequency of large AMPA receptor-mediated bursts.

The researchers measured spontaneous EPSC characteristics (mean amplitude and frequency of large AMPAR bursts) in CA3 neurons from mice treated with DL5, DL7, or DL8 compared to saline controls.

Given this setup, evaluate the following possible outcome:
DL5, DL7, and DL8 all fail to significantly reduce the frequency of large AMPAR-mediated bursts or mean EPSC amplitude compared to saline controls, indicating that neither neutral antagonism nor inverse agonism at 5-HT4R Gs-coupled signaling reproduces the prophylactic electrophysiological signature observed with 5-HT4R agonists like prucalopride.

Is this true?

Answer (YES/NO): NO